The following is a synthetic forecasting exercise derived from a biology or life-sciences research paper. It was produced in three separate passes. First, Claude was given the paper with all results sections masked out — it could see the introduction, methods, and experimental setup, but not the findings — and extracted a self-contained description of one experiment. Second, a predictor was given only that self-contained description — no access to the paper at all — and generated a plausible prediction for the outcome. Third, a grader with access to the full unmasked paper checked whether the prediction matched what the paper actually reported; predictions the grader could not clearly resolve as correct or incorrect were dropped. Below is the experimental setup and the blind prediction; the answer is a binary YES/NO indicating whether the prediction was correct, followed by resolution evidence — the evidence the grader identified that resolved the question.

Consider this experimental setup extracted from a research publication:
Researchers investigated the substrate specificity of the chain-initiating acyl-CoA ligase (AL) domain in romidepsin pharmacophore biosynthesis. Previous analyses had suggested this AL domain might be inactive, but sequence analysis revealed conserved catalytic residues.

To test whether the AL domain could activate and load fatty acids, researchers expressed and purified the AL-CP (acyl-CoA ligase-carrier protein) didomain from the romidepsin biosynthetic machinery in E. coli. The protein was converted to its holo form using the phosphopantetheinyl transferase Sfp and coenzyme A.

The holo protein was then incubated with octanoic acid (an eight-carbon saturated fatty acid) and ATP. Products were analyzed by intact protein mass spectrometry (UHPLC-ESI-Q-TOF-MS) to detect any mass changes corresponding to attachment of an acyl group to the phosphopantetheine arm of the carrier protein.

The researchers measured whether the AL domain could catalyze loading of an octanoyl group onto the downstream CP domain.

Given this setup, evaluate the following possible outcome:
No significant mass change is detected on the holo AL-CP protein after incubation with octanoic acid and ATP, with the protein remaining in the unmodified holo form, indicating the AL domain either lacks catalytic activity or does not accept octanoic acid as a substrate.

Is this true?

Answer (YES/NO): NO